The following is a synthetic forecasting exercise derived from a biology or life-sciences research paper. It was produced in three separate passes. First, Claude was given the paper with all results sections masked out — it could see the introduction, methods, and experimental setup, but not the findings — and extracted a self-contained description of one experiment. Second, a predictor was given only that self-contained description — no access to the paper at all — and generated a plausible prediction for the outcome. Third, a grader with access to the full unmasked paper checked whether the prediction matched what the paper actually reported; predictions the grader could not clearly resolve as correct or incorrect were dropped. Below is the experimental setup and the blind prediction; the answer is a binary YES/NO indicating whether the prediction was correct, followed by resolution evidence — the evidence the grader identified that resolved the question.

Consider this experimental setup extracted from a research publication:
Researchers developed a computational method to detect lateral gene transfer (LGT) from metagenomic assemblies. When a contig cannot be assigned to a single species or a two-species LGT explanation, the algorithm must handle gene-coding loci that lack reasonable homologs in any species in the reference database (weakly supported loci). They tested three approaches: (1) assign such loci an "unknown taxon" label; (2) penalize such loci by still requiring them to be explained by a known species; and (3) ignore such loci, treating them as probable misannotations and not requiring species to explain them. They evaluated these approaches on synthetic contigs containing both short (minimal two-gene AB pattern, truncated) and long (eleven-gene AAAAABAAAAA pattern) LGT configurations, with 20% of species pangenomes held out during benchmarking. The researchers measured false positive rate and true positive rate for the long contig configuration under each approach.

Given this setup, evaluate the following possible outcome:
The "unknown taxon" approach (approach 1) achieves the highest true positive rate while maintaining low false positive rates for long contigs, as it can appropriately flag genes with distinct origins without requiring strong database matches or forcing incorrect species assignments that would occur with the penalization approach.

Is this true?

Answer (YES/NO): NO